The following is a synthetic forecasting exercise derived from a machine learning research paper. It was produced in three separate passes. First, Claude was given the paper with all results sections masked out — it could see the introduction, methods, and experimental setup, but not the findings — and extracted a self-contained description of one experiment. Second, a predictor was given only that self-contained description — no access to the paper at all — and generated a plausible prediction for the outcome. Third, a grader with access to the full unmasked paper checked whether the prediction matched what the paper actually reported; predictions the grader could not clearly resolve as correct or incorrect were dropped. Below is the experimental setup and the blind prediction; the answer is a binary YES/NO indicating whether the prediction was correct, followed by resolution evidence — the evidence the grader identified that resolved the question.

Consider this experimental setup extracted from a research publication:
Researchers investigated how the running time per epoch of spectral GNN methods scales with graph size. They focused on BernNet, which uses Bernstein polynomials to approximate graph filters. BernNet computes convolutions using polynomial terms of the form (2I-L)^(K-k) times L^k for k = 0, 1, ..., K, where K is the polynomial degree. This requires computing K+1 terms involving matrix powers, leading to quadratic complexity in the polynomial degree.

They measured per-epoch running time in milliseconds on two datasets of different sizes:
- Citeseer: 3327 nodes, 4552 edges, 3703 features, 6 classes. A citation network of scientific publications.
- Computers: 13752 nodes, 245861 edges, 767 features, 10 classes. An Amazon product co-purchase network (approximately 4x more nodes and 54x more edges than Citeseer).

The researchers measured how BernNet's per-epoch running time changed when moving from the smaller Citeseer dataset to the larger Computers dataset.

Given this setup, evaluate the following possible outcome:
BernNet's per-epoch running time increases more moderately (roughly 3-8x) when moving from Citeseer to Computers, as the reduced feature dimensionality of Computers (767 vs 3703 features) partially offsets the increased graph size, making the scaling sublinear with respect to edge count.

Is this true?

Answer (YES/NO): NO